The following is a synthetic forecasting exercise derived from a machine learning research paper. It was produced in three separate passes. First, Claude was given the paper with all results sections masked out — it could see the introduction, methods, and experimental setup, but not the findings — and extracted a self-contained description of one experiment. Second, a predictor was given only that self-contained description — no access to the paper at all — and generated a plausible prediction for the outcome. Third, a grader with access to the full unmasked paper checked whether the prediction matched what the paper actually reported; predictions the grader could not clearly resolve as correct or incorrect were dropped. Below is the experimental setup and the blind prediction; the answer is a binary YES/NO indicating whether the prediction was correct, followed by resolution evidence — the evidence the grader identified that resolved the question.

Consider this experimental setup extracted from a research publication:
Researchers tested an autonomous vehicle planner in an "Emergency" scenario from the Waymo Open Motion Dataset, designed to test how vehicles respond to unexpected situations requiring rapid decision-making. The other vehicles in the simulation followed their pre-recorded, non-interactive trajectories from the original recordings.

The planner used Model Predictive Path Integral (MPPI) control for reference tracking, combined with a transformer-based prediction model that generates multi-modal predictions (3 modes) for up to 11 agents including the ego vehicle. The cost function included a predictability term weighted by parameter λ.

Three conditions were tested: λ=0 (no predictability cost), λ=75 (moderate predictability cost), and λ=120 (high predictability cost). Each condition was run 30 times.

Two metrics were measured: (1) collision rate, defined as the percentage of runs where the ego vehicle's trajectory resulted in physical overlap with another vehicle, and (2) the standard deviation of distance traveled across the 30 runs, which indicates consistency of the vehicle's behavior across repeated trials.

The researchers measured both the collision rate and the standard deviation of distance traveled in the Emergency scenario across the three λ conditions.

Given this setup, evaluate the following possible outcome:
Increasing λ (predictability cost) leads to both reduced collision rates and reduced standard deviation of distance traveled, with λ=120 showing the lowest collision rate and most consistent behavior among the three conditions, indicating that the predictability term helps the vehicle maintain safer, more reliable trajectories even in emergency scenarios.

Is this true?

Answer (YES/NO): NO